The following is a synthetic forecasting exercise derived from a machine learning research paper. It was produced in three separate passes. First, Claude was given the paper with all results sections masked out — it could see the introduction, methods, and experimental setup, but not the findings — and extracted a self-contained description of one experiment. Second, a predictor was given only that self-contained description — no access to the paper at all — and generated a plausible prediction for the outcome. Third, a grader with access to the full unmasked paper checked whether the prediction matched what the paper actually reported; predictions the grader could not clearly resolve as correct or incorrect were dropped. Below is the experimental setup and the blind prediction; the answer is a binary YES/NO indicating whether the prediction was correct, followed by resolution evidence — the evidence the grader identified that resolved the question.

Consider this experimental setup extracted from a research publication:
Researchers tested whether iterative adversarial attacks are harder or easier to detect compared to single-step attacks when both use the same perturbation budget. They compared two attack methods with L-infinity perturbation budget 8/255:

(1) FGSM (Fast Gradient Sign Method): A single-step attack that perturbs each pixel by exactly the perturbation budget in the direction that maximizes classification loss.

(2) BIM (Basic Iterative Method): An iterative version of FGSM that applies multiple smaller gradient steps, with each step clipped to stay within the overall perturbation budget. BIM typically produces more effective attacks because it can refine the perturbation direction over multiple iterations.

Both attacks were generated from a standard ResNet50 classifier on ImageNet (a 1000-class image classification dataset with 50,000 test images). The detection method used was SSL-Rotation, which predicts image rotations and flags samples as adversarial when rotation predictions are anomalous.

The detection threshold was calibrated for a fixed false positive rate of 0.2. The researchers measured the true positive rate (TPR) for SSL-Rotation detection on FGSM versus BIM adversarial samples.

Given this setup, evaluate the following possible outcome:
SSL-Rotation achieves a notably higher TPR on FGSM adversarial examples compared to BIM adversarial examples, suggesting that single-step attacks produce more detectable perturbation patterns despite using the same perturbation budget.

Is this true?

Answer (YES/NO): NO